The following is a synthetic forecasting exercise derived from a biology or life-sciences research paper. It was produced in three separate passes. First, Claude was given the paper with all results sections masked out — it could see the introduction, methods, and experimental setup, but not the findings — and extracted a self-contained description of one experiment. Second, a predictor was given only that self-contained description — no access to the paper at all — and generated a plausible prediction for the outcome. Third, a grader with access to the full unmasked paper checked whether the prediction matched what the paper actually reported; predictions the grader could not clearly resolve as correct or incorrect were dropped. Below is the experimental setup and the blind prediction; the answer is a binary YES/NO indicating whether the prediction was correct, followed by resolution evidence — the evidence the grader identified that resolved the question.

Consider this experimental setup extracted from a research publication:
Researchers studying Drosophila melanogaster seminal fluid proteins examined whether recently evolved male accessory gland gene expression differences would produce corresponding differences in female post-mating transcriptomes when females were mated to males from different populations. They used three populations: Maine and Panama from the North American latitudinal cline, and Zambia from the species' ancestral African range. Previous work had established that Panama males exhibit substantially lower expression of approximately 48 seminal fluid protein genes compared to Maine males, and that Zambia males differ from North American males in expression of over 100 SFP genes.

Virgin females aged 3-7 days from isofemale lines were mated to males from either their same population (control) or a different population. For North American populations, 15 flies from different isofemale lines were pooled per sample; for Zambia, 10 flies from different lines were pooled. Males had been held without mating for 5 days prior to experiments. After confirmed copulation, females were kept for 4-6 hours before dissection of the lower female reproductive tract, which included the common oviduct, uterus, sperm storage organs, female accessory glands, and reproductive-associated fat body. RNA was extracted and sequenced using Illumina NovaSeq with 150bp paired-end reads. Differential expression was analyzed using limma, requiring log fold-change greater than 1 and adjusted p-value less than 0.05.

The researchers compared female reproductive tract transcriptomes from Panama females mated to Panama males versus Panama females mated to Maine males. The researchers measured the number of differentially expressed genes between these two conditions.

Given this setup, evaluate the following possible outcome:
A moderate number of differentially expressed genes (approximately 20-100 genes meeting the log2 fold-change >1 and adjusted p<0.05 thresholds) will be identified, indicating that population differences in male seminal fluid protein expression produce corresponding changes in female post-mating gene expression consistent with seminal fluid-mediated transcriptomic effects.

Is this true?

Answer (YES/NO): NO